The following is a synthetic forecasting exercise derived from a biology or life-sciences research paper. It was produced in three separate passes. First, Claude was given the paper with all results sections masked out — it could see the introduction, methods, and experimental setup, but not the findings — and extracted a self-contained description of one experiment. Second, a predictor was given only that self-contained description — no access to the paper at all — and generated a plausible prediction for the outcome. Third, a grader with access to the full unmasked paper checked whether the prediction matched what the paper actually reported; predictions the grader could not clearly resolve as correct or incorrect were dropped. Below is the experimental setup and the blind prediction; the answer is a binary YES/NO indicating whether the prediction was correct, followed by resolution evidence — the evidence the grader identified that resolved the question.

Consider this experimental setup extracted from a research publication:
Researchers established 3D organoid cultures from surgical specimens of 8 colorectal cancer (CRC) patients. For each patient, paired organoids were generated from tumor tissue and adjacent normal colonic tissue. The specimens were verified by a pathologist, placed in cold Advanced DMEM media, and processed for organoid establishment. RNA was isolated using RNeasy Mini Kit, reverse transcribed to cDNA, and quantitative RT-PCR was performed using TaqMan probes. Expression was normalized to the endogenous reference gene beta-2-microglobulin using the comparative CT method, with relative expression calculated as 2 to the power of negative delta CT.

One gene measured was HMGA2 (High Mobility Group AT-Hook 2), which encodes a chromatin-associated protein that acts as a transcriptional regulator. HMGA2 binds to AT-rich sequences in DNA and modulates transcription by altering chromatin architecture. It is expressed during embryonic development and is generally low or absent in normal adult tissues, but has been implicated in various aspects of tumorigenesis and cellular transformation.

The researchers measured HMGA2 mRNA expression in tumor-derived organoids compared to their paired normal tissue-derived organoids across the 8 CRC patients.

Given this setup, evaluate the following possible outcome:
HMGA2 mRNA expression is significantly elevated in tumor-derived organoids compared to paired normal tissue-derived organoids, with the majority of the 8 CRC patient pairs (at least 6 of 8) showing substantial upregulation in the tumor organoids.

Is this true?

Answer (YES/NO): NO